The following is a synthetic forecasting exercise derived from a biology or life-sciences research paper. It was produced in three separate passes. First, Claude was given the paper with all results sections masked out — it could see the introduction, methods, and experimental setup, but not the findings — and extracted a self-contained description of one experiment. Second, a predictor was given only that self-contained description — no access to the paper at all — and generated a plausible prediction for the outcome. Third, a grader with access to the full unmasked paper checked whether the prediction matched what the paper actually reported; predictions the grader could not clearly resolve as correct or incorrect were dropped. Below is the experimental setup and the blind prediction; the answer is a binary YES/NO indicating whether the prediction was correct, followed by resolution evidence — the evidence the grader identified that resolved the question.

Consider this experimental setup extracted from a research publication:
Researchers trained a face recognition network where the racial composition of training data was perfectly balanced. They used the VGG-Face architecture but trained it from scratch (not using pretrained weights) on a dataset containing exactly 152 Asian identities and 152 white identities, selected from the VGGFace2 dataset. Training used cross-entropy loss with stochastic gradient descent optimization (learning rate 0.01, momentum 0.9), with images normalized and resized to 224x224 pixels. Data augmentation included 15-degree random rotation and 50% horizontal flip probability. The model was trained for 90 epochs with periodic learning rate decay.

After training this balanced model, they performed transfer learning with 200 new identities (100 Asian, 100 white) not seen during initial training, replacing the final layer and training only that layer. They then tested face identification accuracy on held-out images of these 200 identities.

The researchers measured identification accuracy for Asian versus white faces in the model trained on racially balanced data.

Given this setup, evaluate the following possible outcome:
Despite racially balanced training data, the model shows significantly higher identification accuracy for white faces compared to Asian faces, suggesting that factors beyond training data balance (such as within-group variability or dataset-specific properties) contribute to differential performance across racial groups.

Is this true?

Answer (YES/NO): NO